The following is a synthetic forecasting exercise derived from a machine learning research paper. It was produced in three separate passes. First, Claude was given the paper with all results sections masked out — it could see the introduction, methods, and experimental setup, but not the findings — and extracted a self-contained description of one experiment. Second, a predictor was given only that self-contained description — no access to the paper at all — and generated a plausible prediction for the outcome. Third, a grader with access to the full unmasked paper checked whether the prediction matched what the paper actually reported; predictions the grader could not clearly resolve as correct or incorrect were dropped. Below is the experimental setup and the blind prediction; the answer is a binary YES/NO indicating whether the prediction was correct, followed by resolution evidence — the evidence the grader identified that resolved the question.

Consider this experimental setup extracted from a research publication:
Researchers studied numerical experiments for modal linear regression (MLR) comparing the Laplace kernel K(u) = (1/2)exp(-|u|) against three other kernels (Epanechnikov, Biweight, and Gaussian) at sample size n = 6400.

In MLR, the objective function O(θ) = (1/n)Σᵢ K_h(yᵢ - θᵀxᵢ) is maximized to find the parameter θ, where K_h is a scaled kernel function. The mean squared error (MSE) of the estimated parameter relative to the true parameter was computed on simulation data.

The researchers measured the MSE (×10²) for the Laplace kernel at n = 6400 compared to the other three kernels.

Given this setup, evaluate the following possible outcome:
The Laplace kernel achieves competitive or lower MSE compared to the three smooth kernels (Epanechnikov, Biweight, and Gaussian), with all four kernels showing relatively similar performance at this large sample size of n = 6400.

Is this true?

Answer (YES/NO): NO